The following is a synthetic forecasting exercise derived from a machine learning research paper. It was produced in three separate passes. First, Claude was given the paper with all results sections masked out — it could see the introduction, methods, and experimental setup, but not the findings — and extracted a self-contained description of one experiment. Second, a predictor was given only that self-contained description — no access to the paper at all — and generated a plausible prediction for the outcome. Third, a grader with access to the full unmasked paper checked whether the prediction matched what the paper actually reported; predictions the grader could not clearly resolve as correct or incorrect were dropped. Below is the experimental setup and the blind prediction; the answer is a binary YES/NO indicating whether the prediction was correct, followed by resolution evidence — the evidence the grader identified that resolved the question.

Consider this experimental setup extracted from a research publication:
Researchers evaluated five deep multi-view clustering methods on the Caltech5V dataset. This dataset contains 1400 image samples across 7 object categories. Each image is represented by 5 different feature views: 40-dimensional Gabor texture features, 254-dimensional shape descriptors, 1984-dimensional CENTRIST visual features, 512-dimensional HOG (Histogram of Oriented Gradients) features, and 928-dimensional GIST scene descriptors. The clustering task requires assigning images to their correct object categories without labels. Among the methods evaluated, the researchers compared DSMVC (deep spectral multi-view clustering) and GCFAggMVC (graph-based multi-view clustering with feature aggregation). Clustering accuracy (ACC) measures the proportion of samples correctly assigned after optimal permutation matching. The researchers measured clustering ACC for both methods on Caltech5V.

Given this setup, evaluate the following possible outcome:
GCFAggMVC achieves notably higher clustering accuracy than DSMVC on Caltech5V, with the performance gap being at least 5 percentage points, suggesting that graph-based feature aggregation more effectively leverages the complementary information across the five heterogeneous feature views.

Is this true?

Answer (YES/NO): NO